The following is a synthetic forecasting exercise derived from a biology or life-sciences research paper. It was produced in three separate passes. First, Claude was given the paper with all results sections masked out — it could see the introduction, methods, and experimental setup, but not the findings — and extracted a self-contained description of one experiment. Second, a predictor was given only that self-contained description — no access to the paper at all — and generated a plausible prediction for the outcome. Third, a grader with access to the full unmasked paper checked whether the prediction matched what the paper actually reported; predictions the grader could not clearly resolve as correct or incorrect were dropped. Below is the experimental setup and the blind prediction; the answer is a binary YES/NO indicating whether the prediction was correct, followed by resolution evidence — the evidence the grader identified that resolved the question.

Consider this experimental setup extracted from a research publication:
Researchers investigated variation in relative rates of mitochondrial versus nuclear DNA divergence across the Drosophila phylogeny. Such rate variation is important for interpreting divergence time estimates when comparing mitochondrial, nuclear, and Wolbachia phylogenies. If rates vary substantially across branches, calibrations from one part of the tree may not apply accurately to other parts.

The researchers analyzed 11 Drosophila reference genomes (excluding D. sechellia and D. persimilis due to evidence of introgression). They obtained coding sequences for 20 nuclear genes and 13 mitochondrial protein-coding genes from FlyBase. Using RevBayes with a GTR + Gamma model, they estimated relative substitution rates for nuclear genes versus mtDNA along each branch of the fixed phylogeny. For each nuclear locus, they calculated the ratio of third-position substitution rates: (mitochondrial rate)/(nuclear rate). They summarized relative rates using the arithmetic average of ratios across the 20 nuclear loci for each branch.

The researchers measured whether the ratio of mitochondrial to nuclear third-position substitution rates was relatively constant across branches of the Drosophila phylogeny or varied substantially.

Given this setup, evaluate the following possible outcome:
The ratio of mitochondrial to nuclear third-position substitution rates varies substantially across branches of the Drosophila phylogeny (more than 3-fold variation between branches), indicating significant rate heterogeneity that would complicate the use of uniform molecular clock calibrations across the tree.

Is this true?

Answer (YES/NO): YES